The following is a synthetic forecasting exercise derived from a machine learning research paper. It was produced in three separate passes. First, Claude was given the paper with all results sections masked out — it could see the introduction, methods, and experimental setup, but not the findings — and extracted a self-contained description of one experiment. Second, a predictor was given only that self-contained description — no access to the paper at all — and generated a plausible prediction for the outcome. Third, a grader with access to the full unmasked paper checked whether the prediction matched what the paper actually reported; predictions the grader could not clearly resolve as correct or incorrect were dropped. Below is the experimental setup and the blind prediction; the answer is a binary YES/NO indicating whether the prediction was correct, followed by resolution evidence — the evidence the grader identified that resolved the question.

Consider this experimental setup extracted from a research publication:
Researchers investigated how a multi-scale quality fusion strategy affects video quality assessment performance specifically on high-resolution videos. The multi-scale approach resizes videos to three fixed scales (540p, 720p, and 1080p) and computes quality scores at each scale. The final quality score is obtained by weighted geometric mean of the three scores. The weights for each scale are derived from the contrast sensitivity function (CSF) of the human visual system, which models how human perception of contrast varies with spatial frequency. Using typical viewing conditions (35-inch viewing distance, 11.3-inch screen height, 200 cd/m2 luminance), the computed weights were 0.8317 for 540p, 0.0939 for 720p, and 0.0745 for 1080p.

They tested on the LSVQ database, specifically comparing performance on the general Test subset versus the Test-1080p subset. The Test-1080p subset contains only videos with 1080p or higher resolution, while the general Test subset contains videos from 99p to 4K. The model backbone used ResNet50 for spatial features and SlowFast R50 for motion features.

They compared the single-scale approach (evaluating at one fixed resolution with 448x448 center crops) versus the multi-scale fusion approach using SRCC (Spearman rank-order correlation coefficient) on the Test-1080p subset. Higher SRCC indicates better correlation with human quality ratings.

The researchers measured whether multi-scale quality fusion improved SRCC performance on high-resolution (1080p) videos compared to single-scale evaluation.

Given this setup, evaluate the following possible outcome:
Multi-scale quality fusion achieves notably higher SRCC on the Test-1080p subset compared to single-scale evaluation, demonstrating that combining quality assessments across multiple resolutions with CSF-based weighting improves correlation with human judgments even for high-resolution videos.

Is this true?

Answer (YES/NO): NO